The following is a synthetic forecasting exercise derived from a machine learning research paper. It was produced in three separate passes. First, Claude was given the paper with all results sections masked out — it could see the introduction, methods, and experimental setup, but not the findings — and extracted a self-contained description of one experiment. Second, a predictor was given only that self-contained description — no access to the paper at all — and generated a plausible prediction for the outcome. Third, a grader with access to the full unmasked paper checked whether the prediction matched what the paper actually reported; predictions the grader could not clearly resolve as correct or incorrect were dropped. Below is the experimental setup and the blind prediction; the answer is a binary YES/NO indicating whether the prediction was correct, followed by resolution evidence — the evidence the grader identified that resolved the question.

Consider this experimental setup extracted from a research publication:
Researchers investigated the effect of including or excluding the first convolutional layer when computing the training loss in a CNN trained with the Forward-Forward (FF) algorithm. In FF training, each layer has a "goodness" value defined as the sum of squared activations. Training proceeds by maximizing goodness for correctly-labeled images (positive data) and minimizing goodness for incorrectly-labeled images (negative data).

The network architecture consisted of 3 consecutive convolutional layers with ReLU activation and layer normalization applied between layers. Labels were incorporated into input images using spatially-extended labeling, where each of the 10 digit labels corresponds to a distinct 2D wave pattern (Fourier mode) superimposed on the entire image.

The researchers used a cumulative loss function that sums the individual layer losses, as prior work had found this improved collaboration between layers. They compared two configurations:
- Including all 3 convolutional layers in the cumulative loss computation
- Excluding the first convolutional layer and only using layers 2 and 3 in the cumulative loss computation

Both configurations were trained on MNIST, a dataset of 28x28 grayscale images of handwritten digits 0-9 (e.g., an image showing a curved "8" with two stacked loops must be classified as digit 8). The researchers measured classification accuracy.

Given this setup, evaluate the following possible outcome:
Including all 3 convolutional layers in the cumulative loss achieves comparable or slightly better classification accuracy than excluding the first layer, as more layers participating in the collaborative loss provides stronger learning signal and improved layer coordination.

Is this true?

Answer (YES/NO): NO